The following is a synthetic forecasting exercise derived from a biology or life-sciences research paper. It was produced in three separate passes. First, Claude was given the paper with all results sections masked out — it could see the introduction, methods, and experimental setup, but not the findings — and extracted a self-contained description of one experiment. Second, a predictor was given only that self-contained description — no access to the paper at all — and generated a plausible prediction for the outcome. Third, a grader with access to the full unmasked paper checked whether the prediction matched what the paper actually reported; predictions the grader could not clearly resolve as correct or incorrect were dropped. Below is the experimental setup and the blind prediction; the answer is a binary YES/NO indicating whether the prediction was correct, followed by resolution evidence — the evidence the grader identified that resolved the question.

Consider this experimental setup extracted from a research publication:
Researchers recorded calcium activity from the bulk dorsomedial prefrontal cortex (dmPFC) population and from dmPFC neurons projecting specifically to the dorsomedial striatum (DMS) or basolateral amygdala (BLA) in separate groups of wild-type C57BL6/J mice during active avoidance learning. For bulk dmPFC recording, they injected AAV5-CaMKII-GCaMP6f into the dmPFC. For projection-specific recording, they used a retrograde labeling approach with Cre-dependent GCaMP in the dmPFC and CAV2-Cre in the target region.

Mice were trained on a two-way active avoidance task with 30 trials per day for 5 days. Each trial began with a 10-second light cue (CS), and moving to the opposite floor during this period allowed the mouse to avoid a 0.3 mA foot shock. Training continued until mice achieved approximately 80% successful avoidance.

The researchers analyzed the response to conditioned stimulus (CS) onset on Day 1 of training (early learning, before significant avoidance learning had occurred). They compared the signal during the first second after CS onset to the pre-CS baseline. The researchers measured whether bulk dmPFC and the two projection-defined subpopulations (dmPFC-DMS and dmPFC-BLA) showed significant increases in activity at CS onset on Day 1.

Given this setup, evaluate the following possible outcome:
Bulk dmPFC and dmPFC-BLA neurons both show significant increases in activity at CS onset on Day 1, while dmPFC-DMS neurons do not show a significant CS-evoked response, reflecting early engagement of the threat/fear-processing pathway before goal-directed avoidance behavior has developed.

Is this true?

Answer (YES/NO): NO